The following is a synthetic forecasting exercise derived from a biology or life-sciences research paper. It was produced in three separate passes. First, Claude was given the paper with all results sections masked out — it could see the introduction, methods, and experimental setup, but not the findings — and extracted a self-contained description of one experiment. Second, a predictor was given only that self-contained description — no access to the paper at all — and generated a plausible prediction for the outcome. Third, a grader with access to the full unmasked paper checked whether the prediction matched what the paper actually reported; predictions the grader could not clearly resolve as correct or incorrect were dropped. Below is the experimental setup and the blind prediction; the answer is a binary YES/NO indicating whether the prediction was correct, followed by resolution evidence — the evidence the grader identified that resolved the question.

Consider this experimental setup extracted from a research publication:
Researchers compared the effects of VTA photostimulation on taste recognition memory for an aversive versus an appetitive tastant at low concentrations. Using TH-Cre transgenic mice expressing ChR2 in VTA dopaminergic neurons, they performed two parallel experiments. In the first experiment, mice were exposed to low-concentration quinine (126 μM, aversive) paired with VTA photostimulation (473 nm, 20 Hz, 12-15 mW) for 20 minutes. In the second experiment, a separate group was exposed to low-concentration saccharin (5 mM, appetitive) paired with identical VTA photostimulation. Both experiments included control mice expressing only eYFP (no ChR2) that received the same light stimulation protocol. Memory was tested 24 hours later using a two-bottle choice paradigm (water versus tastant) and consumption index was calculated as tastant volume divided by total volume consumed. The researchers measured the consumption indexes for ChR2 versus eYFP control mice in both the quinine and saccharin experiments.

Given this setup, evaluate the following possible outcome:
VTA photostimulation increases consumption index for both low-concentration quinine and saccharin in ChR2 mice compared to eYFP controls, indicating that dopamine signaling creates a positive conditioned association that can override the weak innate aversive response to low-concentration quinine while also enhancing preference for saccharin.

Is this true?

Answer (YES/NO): NO